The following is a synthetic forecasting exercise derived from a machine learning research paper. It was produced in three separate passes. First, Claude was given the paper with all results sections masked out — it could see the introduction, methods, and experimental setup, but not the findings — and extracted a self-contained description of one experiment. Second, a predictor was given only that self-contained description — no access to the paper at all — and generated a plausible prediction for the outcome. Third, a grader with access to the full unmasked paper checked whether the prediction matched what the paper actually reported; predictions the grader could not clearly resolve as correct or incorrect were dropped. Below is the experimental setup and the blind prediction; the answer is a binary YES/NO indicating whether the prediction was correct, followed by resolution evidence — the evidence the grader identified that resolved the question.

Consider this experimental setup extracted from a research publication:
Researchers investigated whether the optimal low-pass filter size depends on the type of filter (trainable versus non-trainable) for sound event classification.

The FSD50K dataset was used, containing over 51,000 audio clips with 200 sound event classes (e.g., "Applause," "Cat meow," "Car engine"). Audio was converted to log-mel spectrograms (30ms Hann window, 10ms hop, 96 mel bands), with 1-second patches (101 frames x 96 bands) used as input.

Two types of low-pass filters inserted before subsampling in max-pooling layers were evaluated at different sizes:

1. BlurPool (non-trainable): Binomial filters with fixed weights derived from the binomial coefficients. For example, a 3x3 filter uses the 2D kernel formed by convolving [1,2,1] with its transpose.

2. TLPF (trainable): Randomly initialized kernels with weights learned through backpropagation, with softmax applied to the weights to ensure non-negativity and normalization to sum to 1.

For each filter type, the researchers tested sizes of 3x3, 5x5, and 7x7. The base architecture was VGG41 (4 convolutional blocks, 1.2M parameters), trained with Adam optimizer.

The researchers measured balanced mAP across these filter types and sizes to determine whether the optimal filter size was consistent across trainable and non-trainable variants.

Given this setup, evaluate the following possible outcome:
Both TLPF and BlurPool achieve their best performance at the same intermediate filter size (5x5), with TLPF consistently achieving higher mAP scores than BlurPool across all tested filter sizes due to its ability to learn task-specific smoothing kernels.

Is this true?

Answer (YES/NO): YES